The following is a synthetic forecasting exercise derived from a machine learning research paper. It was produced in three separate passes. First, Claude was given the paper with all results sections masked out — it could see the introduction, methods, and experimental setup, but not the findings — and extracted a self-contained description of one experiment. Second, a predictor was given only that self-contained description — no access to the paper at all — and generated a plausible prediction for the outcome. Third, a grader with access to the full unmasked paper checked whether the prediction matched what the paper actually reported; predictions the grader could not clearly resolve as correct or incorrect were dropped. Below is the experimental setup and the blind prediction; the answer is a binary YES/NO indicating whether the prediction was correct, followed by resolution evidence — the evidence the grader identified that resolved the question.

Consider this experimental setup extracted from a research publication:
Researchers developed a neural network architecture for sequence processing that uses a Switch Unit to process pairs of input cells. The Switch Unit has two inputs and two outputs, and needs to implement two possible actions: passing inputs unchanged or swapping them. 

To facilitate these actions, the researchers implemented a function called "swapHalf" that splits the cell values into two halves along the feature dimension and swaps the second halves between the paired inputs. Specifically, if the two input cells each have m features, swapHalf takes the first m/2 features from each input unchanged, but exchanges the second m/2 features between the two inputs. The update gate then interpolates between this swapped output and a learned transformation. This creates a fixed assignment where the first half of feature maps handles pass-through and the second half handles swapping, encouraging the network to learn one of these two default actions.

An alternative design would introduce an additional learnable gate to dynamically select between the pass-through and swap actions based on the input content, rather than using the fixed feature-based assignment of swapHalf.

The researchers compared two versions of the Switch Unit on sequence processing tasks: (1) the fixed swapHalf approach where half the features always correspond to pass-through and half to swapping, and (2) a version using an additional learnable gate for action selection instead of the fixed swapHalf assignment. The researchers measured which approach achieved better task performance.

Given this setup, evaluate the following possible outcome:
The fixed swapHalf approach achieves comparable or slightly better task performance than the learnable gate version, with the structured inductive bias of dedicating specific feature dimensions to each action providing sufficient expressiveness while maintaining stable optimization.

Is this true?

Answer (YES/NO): YES